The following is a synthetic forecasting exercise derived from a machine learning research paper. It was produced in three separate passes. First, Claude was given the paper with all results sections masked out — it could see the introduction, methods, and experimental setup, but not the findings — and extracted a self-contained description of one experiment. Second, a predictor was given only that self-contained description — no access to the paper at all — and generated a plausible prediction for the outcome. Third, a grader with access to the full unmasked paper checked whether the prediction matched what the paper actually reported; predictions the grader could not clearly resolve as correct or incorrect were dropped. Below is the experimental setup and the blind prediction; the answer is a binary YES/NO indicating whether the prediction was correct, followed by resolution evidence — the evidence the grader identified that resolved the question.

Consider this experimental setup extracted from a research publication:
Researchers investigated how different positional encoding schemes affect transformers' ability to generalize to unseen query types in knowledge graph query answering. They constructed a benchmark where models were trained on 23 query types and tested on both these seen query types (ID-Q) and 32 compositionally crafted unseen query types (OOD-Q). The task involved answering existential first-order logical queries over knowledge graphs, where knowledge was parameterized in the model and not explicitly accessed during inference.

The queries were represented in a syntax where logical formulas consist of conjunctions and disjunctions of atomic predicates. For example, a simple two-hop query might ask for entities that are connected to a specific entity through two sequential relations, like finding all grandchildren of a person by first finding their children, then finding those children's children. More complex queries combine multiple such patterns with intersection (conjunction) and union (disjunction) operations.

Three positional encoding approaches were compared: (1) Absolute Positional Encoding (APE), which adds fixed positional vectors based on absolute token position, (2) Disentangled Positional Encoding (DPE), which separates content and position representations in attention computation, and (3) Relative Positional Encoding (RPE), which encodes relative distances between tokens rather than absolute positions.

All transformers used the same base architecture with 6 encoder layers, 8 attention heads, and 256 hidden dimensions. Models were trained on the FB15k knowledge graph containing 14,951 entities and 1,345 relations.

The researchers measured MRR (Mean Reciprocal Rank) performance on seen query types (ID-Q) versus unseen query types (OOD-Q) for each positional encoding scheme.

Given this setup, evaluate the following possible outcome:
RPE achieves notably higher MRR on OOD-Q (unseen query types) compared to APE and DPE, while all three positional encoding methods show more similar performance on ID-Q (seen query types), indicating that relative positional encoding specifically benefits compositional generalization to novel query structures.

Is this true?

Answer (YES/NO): YES